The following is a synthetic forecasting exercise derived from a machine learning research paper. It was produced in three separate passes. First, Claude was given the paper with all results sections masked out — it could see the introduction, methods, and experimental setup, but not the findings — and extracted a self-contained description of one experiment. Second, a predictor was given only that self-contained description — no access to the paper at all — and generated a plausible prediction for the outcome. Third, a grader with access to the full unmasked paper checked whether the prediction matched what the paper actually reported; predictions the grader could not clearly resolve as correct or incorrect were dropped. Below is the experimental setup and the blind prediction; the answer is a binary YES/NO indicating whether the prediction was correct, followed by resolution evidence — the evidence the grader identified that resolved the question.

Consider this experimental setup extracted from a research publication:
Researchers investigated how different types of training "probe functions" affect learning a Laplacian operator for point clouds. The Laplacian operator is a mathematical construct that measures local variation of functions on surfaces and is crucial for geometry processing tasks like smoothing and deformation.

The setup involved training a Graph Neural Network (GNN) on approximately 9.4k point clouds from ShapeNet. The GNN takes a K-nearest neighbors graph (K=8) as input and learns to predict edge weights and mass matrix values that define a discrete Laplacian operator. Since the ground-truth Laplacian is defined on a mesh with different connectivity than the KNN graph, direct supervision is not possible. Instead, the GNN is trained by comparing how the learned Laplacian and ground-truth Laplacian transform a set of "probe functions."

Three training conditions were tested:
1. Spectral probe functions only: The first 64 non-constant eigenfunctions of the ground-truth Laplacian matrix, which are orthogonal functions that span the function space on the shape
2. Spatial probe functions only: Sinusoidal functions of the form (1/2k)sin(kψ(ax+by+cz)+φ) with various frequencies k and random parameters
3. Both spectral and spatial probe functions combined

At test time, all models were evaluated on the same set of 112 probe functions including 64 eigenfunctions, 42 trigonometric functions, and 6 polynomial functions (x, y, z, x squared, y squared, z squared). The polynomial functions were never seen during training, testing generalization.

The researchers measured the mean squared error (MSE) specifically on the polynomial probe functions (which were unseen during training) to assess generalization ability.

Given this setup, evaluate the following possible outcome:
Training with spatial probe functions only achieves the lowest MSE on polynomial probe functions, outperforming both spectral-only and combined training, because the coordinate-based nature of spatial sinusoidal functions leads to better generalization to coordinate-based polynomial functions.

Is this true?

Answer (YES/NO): NO